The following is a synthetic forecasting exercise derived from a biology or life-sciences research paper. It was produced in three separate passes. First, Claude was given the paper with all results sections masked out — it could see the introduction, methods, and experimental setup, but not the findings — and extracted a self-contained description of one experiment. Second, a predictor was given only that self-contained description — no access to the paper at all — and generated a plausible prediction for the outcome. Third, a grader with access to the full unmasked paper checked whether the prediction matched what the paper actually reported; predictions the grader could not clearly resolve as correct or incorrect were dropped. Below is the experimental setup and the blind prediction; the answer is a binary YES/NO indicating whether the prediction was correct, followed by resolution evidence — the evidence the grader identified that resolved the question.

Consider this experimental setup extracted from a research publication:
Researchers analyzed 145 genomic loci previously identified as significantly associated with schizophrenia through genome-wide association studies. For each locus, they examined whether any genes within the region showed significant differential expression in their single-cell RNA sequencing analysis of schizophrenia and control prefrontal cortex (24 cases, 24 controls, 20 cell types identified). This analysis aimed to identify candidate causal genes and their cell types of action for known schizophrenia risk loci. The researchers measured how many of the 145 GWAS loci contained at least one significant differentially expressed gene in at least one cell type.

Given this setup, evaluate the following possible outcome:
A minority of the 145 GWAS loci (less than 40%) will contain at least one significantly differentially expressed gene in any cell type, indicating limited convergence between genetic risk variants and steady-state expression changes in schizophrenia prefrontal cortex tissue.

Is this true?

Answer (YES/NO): NO